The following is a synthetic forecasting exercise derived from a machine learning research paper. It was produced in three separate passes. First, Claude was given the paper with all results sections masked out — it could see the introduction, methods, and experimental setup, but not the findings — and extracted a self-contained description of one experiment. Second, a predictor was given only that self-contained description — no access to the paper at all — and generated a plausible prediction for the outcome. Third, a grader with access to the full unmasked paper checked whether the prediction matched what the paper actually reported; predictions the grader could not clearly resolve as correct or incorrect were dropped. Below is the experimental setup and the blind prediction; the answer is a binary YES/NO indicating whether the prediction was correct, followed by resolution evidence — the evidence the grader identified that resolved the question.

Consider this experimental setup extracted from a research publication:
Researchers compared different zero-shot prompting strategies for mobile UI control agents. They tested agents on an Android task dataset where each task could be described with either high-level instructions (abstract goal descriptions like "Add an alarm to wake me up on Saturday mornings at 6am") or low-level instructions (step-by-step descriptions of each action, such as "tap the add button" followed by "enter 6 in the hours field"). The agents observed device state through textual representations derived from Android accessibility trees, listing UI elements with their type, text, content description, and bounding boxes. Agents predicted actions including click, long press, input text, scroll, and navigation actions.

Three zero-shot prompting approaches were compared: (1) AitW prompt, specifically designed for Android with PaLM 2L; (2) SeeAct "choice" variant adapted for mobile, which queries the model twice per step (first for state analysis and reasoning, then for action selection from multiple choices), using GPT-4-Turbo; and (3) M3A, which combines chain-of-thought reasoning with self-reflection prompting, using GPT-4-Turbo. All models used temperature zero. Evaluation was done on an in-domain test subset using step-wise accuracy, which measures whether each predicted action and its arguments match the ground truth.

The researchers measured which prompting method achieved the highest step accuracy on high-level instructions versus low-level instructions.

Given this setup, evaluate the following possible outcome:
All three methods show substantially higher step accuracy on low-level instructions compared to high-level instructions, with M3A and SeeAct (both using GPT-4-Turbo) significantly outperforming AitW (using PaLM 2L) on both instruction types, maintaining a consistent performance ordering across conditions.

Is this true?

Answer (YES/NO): NO